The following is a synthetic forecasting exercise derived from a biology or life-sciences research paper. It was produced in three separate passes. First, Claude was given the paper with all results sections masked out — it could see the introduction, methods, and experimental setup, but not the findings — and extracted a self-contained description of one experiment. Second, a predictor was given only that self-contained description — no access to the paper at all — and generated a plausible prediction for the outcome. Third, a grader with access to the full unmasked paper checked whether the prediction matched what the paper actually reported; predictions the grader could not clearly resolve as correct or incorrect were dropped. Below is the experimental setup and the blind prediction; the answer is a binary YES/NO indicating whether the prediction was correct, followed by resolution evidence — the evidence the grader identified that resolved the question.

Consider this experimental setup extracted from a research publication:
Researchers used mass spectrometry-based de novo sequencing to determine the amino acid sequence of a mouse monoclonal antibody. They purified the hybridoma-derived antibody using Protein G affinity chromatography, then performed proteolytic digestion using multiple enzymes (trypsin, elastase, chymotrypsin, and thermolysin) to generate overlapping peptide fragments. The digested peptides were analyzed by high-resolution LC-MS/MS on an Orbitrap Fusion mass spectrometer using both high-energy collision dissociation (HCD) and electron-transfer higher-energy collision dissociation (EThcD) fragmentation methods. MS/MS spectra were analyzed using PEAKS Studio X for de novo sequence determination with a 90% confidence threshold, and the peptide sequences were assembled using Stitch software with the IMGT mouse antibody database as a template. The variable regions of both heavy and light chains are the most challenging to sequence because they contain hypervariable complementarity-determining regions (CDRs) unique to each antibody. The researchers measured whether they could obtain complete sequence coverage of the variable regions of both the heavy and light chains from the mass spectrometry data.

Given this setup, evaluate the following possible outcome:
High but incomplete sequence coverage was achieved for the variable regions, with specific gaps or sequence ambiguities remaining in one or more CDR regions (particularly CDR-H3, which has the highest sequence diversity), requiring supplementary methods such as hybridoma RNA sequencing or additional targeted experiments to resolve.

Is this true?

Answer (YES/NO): NO